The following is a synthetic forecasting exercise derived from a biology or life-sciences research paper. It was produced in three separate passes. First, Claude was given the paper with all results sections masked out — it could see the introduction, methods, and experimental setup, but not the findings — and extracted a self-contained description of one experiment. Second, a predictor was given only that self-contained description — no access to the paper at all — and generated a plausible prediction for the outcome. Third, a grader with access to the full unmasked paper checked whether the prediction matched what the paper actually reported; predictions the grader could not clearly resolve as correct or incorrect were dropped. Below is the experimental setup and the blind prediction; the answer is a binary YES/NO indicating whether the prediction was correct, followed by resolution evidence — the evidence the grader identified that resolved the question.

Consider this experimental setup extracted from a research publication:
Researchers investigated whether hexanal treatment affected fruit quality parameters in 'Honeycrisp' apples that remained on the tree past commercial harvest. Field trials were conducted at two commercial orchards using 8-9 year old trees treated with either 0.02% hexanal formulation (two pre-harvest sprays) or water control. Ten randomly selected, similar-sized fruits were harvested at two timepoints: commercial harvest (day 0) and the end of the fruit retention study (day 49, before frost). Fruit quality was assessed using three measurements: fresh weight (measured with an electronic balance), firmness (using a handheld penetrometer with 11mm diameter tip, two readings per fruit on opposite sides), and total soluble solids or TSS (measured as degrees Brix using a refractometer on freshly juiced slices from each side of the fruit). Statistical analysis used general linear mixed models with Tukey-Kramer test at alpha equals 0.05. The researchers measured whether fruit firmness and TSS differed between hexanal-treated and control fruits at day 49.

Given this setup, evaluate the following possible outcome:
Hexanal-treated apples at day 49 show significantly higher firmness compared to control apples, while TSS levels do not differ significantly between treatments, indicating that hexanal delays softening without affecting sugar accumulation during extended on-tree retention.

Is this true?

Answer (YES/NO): YES